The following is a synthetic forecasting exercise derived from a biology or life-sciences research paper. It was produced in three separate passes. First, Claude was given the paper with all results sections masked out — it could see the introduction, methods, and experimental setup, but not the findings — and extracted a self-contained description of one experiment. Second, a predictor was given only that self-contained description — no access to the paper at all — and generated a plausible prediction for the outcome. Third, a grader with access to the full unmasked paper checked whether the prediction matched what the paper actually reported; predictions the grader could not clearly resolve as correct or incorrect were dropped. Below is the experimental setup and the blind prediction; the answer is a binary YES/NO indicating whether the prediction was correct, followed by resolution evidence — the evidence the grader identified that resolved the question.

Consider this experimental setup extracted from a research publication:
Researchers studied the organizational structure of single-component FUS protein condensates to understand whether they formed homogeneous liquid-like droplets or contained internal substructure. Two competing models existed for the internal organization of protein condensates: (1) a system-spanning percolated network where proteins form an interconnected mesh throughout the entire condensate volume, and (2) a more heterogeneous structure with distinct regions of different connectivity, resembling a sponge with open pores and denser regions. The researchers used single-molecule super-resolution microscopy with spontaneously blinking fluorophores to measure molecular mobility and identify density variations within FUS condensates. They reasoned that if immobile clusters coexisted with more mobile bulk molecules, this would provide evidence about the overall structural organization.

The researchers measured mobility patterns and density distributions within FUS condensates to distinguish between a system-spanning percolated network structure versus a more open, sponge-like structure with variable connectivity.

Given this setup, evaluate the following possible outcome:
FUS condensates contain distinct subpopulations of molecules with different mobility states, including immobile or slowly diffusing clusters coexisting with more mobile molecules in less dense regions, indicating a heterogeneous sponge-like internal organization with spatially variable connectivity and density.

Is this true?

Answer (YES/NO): YES